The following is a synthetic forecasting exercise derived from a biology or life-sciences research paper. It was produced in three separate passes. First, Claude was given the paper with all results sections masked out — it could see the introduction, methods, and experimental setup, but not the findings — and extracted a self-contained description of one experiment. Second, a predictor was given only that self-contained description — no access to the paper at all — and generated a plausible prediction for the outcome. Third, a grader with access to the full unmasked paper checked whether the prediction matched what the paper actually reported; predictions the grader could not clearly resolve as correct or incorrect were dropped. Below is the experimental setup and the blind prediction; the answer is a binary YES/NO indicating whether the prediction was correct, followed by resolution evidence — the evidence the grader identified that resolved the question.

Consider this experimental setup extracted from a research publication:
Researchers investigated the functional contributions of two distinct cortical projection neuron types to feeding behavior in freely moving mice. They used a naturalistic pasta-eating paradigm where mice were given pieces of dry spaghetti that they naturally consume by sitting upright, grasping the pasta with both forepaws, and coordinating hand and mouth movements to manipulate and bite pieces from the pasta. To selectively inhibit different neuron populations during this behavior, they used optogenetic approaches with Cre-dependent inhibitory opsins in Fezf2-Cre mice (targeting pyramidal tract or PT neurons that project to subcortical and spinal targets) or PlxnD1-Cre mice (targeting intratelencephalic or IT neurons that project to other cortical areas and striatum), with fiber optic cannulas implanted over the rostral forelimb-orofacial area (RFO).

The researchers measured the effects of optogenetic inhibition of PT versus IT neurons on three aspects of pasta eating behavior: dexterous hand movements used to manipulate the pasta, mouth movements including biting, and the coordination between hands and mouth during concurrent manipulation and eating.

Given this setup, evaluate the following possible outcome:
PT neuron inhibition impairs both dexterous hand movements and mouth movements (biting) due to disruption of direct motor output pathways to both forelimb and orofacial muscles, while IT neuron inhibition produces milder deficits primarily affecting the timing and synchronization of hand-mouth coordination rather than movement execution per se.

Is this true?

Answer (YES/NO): NO